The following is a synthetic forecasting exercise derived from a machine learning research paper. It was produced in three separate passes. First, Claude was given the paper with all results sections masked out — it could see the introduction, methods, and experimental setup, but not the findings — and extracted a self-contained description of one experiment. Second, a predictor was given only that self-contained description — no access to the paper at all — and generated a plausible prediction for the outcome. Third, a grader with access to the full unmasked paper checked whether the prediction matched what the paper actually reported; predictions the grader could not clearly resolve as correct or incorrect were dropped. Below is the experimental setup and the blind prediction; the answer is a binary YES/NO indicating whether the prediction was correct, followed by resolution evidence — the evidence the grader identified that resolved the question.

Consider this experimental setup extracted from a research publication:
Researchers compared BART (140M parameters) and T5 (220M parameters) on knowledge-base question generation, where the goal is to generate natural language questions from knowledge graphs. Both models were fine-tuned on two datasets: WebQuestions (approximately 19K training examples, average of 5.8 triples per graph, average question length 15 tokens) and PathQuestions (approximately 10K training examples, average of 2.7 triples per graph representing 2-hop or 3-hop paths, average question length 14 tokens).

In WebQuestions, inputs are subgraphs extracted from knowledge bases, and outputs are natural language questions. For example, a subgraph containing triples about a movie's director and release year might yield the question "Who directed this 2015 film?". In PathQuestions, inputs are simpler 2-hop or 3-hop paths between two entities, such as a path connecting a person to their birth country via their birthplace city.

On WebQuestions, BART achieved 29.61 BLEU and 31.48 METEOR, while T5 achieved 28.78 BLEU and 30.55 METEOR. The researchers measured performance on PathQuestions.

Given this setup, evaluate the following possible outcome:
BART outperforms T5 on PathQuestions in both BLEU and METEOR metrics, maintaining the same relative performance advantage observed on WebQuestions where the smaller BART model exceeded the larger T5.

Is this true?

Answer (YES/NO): YES